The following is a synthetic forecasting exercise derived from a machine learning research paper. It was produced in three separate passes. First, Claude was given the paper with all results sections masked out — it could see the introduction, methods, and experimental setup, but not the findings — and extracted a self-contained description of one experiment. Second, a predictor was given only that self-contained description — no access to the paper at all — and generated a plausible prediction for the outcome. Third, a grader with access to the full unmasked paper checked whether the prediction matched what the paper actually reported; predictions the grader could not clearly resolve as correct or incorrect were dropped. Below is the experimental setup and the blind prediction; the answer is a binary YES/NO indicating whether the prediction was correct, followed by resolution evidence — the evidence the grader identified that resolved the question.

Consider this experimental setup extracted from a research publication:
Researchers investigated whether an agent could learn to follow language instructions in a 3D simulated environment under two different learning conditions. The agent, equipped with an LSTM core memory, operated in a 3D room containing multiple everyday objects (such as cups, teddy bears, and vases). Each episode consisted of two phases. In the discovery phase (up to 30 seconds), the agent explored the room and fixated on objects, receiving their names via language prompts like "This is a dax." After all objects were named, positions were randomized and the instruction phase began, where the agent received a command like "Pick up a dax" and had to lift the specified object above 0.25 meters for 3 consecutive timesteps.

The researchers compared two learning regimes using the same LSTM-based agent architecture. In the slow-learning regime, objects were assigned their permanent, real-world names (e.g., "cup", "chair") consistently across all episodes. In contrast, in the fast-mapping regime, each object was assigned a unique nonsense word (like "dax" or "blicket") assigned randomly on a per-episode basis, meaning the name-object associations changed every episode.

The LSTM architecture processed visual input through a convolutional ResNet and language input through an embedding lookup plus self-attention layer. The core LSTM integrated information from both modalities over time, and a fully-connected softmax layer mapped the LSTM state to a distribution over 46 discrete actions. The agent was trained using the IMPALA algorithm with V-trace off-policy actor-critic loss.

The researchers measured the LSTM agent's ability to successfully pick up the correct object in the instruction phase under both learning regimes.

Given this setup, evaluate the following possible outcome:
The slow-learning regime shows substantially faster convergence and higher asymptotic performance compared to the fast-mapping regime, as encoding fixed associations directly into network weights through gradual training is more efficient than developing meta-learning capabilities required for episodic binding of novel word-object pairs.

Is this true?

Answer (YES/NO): YES